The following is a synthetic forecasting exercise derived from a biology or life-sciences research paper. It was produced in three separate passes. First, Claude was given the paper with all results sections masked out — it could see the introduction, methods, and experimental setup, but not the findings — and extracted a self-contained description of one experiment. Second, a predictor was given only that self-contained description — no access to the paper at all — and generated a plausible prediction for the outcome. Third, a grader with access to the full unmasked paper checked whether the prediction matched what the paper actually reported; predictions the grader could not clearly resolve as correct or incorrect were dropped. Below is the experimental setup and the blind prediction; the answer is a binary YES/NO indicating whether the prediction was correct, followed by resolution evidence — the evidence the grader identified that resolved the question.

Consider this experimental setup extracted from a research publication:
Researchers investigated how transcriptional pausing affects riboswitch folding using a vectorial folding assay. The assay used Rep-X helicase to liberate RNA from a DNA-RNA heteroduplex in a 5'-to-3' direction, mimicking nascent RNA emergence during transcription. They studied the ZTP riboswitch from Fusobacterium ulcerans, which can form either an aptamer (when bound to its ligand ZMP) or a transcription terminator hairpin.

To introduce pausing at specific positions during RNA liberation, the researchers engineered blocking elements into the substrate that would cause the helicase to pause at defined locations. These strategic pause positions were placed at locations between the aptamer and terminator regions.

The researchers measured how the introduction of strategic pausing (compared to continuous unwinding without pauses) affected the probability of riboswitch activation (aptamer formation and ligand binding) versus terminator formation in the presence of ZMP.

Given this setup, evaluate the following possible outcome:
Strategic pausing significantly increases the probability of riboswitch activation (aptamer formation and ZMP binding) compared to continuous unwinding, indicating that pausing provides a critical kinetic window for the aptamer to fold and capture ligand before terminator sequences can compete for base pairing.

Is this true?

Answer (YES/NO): YES